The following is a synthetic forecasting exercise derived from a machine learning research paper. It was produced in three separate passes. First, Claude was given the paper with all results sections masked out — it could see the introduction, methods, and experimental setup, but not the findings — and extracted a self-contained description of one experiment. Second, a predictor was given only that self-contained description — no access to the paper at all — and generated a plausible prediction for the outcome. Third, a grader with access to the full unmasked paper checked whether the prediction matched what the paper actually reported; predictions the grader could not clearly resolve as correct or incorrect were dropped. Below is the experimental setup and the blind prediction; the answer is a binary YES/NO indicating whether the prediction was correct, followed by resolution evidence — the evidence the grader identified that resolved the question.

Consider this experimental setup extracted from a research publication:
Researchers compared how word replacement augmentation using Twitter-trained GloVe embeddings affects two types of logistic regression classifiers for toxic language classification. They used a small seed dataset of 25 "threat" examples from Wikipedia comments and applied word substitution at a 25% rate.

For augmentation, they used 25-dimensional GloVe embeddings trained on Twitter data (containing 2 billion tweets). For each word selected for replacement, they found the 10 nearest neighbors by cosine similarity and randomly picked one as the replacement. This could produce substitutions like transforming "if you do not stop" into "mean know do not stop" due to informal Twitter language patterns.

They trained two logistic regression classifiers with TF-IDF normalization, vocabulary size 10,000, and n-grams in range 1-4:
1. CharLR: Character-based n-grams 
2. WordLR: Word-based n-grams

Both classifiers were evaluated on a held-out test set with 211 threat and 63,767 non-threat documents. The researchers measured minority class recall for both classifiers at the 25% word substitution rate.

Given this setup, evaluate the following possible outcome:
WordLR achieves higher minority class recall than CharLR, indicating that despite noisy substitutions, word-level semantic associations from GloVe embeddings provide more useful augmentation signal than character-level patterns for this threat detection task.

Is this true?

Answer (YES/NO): YES